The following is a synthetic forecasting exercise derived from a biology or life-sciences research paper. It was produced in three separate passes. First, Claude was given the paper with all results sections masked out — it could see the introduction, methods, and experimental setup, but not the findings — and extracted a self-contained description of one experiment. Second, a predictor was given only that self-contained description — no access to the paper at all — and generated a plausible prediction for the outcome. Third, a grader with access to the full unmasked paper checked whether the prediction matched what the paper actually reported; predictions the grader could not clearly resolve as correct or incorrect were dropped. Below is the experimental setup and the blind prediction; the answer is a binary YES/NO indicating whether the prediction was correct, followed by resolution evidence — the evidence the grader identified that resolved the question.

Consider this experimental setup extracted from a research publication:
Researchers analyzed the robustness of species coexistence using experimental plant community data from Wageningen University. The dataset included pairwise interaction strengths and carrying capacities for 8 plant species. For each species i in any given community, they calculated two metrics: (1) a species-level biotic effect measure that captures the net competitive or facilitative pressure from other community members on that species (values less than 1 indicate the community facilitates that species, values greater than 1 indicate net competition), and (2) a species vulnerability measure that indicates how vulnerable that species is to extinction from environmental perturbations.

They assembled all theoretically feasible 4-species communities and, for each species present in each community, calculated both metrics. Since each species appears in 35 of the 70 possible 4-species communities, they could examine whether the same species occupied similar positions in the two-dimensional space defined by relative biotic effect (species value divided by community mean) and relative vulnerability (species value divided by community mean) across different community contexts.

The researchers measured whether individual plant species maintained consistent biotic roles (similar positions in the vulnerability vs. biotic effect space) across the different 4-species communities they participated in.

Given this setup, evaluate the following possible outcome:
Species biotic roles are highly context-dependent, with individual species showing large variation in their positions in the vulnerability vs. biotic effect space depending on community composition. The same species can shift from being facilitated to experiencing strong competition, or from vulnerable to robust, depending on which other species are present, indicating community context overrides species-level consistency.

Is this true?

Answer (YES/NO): NO